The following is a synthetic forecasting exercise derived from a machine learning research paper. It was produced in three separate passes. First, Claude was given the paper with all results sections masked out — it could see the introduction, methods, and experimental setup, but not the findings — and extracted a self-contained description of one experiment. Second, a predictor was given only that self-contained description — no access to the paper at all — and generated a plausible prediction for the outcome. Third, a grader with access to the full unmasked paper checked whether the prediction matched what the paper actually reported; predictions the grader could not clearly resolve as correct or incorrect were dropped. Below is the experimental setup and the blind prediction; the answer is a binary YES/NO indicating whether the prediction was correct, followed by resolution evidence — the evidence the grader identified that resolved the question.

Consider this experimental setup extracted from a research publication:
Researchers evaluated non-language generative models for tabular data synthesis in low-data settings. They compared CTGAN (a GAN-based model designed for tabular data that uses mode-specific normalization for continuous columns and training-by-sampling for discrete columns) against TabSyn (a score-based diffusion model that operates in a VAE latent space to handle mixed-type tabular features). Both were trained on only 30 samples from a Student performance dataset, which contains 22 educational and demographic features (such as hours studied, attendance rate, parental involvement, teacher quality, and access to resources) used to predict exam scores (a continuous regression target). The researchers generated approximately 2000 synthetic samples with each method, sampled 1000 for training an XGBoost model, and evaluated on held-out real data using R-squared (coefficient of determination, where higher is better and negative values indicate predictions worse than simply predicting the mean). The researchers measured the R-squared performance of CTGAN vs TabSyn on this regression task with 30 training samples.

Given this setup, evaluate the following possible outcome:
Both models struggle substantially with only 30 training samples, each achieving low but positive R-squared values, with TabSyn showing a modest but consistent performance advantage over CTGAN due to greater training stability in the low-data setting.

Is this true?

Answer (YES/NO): NO